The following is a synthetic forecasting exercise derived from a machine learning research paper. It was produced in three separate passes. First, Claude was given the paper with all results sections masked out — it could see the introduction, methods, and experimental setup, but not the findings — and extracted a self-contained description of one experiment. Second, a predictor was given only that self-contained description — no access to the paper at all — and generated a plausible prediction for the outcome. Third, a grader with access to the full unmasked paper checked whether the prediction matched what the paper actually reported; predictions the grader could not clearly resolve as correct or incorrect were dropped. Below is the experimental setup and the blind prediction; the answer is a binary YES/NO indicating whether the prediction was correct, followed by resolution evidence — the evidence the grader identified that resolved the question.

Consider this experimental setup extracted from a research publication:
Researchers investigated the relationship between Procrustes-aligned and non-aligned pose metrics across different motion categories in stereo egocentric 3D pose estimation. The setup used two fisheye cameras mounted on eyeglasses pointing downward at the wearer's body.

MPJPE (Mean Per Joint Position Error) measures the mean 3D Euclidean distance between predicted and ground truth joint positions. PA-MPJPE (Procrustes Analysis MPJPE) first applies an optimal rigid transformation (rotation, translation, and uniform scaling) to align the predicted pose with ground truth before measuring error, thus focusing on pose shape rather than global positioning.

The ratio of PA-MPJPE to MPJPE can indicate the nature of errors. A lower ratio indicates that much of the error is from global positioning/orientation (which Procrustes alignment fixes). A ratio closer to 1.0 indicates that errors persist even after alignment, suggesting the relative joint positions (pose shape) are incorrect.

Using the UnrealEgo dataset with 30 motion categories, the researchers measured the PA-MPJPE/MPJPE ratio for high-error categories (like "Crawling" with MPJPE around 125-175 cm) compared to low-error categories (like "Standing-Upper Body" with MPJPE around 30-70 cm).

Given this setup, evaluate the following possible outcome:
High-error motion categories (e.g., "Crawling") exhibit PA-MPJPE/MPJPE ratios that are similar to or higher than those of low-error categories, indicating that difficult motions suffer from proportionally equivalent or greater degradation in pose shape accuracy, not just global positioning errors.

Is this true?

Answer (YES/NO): NO